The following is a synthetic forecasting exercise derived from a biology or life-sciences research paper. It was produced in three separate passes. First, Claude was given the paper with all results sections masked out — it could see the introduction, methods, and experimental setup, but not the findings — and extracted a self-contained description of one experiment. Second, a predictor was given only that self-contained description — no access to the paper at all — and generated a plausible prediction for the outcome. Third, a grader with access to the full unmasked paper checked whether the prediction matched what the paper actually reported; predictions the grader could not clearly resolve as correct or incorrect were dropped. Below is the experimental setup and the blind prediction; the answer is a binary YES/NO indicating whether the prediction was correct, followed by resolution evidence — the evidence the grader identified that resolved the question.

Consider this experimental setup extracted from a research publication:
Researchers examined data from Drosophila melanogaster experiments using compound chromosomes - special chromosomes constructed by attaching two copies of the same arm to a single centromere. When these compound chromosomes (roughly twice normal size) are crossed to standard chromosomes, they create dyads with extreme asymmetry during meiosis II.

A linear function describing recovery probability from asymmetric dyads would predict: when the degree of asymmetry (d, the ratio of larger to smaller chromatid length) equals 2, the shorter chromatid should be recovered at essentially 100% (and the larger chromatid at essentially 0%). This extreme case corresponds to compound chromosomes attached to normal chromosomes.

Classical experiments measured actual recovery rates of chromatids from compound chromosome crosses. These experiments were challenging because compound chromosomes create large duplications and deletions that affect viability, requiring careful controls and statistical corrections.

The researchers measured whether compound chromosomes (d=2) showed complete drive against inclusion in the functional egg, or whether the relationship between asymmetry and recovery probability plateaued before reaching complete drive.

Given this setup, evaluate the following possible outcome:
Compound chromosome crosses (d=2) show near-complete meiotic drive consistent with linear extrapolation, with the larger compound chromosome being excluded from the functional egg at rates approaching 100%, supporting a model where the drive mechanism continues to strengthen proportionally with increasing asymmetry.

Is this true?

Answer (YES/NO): YES